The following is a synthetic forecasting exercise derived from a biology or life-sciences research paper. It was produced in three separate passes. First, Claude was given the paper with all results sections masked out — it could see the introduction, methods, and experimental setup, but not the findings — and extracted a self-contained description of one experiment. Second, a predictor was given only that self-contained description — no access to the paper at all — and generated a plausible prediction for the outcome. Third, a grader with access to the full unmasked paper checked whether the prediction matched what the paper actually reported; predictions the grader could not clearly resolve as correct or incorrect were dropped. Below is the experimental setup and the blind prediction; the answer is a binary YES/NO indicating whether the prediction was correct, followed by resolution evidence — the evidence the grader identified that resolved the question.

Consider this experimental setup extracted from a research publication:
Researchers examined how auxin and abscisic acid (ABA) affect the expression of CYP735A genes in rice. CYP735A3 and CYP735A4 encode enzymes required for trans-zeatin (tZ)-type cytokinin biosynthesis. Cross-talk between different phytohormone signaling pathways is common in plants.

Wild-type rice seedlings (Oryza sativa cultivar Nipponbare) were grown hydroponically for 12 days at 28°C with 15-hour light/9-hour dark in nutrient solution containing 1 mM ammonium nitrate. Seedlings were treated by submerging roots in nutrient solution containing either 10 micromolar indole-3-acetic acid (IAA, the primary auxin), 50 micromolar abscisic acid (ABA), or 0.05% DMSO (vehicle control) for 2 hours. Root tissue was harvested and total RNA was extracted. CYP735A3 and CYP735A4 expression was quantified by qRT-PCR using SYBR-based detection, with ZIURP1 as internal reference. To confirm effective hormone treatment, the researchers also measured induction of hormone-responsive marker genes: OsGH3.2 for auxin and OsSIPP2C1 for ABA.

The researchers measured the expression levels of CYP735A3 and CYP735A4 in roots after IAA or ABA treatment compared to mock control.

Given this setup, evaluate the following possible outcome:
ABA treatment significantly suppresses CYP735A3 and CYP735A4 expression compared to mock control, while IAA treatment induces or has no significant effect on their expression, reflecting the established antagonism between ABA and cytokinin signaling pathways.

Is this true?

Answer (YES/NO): NO